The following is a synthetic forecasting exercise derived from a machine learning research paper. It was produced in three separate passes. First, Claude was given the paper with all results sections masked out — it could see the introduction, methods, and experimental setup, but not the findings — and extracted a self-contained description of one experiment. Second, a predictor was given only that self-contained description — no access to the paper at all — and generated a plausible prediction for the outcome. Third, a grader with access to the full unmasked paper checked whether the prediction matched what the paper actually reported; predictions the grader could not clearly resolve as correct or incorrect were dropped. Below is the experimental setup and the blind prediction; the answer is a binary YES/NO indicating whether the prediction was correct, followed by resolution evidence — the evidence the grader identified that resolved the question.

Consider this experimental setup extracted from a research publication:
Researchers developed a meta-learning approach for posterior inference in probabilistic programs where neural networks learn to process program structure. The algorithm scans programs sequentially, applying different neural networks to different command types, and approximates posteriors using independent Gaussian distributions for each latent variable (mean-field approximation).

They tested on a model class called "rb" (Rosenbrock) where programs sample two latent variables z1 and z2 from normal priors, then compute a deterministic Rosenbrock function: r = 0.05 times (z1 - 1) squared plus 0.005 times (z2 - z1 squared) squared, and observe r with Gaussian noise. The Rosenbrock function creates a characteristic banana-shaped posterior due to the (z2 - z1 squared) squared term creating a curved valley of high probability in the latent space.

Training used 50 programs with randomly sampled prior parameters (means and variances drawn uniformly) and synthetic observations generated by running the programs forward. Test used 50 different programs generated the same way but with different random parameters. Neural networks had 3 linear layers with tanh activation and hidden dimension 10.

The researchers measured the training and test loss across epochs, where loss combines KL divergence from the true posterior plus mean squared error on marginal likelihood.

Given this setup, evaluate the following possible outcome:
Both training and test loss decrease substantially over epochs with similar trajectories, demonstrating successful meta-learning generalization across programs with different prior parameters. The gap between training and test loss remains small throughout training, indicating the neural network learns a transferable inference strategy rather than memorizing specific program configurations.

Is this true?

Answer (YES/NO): NO